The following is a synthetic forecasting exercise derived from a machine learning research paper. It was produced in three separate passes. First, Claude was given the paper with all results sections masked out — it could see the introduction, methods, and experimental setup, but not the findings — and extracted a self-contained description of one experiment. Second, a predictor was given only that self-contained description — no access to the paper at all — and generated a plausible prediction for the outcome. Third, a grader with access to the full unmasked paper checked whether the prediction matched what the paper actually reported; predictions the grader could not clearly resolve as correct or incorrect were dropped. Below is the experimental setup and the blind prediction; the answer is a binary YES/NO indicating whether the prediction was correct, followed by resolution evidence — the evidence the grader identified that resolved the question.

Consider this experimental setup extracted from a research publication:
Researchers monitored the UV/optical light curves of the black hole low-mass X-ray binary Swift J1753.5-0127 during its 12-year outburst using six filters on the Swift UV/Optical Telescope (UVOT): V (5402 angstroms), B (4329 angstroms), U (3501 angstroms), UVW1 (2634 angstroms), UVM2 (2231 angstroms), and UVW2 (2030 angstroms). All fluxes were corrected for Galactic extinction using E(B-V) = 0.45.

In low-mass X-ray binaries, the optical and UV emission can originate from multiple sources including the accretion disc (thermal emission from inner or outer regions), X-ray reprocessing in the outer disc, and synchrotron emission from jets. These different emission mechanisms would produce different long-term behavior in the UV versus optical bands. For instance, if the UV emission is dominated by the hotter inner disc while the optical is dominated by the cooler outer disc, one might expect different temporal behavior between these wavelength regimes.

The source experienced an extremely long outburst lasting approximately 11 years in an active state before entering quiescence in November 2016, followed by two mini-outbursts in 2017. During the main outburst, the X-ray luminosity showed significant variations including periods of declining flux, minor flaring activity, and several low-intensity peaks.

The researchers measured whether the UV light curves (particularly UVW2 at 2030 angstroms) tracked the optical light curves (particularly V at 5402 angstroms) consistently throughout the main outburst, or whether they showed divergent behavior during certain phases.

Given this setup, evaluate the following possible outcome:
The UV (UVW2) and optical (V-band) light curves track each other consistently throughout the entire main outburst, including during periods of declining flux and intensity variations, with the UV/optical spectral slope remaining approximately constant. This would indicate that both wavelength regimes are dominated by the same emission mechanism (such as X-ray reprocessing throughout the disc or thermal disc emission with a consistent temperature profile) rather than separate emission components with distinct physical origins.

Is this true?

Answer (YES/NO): NO